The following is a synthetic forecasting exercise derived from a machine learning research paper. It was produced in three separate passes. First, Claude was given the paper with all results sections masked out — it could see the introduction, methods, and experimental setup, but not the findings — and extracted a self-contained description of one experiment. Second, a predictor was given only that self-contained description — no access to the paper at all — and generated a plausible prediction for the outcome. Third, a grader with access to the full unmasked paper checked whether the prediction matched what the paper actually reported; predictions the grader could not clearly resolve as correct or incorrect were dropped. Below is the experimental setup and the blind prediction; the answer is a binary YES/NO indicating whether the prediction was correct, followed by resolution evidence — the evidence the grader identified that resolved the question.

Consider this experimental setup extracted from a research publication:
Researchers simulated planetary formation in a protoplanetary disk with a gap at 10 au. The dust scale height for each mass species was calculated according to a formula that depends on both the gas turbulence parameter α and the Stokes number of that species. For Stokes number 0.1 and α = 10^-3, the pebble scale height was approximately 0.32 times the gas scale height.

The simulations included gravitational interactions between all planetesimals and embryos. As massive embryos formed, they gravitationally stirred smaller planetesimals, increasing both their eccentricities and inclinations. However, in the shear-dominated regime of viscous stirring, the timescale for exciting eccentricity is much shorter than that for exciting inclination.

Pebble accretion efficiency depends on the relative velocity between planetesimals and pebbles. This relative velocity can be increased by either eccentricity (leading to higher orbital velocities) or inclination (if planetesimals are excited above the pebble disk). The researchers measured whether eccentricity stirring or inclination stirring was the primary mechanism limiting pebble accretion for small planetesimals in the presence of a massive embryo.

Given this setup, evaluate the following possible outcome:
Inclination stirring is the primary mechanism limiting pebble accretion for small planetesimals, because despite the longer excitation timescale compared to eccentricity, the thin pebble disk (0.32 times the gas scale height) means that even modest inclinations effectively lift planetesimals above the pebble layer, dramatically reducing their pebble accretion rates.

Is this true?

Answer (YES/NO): NO